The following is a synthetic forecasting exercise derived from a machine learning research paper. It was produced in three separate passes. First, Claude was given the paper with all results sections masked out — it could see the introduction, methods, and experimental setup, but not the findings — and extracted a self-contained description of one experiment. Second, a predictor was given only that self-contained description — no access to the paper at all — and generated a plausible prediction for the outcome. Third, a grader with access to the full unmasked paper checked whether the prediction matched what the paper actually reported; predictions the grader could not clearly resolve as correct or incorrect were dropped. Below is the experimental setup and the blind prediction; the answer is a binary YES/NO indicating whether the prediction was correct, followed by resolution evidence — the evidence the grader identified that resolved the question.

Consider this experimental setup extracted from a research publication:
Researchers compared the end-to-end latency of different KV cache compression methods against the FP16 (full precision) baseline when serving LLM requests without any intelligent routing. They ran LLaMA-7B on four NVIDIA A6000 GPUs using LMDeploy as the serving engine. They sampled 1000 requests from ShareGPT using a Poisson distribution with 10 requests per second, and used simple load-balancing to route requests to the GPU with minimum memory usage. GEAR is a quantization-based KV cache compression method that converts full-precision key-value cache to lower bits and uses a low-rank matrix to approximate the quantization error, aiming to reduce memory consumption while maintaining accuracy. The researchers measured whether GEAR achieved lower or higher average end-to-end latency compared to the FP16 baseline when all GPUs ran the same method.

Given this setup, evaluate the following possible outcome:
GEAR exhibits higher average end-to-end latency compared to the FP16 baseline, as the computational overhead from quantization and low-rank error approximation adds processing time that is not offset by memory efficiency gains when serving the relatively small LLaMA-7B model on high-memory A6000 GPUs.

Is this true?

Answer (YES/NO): YES